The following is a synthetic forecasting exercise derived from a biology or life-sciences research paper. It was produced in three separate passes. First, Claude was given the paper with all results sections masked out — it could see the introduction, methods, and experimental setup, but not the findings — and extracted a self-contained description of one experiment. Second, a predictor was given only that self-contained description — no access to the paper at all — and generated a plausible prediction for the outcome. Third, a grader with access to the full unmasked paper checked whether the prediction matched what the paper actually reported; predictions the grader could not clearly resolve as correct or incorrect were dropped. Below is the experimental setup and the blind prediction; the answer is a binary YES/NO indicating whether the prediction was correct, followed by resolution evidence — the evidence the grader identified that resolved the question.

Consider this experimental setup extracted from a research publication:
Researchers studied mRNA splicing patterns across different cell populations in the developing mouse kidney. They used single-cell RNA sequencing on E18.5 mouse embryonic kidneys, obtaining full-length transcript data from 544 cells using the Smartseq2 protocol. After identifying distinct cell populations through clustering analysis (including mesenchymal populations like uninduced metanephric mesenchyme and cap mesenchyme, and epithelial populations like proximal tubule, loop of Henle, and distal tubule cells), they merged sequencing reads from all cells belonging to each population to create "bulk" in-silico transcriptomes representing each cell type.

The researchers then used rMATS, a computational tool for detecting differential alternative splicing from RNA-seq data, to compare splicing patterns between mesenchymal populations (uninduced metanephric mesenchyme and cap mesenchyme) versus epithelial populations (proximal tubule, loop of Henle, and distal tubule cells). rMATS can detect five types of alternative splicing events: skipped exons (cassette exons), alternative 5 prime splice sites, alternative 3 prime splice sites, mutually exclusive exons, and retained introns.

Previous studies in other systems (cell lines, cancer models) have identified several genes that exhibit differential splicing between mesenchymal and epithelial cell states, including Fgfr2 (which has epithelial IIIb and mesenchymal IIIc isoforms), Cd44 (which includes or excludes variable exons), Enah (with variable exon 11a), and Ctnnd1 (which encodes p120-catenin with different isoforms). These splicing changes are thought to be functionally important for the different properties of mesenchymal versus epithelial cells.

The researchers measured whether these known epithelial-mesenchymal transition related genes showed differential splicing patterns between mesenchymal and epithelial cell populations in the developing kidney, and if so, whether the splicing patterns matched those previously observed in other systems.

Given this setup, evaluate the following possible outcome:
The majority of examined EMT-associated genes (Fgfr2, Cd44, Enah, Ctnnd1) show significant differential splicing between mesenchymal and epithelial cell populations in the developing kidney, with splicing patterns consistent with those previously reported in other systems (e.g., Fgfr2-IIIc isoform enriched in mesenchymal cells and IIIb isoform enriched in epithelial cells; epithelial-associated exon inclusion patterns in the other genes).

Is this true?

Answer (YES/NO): YES